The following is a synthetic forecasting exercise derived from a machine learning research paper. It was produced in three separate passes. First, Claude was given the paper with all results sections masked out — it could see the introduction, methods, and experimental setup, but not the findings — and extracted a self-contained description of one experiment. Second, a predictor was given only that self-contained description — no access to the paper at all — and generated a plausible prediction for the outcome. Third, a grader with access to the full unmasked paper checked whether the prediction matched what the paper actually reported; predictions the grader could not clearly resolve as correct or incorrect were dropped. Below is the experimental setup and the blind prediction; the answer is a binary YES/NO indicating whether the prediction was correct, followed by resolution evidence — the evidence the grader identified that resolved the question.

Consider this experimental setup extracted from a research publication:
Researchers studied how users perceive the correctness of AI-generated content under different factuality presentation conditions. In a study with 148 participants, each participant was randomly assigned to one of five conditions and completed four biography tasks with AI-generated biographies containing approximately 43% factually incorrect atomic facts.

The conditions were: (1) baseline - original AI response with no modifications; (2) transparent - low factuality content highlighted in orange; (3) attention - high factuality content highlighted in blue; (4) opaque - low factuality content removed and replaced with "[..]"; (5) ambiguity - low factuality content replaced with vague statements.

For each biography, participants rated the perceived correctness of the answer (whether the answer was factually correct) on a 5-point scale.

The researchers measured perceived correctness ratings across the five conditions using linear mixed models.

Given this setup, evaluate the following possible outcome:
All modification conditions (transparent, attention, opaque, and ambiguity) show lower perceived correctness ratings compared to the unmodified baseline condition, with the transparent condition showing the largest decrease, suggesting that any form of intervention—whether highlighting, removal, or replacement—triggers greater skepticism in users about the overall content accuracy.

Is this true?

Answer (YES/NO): NO